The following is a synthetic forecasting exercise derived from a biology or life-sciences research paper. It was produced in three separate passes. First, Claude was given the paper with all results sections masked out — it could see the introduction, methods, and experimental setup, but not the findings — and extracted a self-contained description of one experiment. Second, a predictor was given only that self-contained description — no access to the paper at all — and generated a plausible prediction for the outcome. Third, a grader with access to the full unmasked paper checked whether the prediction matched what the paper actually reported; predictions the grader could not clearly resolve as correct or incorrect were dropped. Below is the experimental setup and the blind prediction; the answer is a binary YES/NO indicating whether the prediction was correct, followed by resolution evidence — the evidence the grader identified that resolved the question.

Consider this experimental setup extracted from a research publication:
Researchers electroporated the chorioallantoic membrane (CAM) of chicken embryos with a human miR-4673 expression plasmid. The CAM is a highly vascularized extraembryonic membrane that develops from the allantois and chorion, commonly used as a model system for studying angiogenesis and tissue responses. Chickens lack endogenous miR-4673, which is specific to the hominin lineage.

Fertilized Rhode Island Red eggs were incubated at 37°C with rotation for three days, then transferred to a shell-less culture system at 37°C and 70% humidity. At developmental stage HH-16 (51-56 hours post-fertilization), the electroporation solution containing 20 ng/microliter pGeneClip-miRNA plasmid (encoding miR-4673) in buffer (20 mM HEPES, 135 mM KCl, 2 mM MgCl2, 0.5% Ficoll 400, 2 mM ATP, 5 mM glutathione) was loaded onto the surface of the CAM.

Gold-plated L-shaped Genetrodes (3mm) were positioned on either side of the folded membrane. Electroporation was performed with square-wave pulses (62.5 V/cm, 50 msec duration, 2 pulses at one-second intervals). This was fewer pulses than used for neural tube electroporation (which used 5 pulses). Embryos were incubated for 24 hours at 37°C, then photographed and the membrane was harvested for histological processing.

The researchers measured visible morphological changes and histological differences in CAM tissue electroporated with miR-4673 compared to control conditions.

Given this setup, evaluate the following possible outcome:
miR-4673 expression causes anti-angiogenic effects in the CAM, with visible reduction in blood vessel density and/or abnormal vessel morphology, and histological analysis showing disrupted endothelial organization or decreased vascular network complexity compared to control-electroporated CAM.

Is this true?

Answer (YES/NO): NO